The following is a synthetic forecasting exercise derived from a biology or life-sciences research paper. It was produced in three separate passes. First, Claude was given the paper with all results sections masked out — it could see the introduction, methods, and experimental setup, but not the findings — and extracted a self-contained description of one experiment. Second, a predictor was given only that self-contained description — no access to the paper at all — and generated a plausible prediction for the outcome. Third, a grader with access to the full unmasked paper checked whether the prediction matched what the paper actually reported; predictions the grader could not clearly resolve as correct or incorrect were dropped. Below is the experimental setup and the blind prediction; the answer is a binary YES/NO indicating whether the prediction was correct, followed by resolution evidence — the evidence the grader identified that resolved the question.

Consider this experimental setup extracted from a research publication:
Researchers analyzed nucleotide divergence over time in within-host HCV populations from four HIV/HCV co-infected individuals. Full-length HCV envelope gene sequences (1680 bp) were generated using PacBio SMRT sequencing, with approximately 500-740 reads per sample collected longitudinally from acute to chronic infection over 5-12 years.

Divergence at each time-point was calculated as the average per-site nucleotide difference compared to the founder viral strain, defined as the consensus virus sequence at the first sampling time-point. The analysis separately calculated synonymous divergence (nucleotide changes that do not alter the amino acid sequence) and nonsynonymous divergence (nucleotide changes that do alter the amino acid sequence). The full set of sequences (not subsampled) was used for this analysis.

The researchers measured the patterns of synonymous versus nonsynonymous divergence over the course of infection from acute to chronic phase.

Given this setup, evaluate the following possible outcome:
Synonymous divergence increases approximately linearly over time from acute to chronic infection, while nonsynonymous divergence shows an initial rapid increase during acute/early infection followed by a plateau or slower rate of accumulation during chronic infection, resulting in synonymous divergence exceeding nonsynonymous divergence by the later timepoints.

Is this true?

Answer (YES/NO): NO